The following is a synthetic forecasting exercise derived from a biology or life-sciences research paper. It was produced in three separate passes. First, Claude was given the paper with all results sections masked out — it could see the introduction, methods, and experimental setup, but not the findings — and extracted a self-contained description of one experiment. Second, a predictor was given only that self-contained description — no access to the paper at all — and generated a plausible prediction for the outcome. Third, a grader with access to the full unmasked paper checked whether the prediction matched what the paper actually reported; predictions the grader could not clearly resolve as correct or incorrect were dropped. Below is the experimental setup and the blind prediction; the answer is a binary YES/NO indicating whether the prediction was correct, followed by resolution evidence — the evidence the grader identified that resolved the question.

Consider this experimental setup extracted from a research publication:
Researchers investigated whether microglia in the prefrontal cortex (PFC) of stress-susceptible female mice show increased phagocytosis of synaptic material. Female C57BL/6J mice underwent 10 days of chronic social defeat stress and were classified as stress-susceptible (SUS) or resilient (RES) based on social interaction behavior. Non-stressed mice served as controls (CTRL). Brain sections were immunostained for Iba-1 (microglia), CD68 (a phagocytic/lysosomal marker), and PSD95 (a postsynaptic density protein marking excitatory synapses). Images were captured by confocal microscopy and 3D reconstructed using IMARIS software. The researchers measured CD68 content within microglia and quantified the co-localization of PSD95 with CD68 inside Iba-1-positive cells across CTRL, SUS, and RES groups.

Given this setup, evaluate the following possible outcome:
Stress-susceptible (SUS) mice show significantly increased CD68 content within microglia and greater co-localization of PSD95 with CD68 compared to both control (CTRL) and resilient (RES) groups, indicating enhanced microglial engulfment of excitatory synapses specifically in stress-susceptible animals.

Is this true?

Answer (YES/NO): YES